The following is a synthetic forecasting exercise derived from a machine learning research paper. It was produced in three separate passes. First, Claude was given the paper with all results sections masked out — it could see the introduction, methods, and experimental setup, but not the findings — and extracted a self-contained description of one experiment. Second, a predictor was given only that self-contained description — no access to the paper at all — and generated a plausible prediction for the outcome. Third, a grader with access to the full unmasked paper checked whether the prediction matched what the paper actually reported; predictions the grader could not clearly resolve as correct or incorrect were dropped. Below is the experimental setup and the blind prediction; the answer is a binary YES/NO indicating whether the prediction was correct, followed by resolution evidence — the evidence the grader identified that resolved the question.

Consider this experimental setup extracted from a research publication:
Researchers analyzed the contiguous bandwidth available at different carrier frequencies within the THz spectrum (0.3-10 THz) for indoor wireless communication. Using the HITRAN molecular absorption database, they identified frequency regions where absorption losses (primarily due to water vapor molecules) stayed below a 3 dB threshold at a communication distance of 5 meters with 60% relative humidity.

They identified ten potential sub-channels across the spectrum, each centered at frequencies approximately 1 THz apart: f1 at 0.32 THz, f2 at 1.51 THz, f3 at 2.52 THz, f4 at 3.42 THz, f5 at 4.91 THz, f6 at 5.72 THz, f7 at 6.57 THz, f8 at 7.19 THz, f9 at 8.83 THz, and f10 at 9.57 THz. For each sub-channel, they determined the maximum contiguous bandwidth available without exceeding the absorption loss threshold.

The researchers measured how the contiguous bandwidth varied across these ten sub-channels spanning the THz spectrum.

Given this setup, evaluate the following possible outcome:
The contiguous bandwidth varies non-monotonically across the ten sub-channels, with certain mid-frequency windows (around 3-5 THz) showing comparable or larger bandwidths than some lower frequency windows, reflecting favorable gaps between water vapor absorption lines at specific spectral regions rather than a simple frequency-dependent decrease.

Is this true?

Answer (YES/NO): YES